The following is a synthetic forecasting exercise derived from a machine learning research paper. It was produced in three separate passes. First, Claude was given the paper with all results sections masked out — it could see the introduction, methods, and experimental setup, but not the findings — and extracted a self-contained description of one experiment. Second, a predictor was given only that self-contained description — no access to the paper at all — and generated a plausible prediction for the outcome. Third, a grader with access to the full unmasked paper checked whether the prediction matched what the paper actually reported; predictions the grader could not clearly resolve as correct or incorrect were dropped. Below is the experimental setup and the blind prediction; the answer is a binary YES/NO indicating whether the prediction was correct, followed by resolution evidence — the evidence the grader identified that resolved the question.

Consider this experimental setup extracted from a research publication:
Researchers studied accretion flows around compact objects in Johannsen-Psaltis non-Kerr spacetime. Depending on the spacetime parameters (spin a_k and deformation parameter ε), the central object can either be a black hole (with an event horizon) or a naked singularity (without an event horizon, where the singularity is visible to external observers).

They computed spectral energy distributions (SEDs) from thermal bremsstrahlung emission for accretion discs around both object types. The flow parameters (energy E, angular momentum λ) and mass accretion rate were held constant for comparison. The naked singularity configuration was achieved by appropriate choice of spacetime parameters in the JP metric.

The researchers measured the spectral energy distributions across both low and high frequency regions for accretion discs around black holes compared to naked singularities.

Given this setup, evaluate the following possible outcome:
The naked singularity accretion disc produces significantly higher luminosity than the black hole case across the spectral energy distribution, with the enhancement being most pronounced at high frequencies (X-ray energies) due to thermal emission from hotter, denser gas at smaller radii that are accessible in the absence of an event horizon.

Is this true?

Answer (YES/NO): NO